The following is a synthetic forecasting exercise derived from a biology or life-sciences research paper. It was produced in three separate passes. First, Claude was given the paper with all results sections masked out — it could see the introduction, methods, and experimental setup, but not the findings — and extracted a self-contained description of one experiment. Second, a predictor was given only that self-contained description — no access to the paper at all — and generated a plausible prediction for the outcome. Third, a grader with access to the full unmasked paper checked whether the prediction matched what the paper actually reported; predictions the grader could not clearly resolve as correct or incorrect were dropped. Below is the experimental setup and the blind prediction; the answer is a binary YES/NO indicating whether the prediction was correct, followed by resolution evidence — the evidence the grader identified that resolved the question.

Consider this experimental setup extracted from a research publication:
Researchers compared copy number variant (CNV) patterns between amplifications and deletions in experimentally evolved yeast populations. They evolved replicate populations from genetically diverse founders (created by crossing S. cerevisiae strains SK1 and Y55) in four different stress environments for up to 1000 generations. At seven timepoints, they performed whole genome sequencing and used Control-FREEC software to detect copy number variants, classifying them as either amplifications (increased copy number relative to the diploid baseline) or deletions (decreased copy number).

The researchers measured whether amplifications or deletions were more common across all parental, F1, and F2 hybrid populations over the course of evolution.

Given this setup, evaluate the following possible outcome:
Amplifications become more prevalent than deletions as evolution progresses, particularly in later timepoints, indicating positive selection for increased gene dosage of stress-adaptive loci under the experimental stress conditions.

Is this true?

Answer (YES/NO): NO